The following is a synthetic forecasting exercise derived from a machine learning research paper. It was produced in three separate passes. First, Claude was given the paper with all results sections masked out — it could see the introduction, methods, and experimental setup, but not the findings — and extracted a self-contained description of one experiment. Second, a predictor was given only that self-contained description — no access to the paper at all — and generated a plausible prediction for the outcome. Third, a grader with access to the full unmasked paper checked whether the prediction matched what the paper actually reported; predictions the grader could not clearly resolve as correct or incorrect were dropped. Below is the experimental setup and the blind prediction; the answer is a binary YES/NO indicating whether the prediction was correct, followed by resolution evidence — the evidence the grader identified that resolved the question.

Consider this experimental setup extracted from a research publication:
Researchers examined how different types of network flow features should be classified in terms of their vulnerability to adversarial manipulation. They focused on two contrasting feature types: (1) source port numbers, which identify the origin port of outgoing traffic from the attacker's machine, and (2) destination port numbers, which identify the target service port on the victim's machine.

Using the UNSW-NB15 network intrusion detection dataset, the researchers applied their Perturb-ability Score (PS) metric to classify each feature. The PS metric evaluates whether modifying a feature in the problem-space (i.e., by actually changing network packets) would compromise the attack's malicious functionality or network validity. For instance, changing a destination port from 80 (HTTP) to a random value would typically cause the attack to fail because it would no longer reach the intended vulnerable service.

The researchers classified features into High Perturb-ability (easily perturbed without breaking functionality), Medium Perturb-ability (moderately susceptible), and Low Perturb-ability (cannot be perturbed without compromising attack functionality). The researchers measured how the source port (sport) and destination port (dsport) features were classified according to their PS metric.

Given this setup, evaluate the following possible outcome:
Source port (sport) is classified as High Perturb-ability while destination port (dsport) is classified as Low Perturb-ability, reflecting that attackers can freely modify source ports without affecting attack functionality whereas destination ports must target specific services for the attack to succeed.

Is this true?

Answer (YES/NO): YES